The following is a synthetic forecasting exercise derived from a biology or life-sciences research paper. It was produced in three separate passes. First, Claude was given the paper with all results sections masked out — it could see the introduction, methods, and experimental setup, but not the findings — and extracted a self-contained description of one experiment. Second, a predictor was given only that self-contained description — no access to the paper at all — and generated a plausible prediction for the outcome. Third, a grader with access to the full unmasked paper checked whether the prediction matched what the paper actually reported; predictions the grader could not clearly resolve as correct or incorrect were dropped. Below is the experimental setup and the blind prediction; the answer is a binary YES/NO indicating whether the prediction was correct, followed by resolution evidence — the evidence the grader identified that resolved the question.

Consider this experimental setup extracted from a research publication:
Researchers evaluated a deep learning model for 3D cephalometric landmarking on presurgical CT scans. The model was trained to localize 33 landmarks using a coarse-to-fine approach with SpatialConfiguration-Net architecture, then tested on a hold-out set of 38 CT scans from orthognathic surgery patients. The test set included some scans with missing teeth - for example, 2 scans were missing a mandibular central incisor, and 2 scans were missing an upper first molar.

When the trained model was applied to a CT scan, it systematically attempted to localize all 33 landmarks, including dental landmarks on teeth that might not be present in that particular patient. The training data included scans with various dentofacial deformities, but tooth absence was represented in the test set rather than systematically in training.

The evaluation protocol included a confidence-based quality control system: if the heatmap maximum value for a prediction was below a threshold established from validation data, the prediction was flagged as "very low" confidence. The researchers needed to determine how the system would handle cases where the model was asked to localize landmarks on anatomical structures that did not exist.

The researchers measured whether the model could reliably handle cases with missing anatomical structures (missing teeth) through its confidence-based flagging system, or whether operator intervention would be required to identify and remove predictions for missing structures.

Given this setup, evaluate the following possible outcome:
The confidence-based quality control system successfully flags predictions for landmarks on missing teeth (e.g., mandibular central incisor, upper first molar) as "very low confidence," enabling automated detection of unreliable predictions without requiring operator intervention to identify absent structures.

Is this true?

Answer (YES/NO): NO